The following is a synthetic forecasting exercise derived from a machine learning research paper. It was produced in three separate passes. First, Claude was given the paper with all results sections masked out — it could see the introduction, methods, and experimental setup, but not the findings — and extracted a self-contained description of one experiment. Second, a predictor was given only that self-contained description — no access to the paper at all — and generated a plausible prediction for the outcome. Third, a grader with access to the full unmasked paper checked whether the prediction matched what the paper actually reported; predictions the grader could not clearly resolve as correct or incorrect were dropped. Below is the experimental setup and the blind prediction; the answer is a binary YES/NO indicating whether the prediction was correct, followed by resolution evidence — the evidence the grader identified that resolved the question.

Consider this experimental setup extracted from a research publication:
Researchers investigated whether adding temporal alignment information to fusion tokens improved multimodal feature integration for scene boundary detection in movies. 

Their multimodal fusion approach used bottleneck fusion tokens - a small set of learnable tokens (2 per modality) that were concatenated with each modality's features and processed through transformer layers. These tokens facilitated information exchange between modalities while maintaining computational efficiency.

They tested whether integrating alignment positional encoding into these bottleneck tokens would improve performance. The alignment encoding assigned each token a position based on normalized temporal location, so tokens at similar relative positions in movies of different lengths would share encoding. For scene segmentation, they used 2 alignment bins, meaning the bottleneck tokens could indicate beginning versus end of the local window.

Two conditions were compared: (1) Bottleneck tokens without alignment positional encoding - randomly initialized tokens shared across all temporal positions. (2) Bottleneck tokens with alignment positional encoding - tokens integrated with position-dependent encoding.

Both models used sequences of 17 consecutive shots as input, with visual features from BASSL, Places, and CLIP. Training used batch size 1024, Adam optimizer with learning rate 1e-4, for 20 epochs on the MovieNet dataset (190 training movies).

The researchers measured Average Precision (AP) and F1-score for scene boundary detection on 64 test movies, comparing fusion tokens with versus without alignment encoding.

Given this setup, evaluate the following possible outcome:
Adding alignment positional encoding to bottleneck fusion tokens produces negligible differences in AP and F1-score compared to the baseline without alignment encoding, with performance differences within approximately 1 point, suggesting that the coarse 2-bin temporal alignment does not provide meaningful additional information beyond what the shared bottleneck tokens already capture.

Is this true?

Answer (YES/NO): NO